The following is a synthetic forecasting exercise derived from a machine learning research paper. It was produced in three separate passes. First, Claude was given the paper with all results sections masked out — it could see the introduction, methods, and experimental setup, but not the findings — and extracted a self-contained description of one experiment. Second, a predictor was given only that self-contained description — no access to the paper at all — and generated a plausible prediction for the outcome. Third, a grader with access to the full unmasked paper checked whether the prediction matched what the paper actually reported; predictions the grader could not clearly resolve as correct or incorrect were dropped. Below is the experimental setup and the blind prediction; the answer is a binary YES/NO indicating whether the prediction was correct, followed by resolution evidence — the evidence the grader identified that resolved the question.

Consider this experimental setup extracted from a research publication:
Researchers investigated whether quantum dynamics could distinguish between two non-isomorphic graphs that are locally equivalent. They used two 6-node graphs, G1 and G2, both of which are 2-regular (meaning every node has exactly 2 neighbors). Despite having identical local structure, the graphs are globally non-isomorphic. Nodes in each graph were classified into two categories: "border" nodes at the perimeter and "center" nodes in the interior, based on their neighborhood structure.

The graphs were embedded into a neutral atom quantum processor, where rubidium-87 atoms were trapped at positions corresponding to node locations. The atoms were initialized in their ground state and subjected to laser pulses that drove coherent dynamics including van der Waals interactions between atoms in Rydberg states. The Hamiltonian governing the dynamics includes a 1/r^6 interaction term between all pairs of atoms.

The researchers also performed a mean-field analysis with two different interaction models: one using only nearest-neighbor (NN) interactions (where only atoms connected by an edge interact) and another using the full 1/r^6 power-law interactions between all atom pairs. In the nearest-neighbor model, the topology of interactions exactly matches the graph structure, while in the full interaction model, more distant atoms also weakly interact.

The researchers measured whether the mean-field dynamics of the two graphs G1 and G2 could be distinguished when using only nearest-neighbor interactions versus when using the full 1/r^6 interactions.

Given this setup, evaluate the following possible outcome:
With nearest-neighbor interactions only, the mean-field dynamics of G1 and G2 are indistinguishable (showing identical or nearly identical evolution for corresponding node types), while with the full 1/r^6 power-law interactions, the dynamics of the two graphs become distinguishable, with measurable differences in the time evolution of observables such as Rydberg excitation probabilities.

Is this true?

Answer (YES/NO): YES